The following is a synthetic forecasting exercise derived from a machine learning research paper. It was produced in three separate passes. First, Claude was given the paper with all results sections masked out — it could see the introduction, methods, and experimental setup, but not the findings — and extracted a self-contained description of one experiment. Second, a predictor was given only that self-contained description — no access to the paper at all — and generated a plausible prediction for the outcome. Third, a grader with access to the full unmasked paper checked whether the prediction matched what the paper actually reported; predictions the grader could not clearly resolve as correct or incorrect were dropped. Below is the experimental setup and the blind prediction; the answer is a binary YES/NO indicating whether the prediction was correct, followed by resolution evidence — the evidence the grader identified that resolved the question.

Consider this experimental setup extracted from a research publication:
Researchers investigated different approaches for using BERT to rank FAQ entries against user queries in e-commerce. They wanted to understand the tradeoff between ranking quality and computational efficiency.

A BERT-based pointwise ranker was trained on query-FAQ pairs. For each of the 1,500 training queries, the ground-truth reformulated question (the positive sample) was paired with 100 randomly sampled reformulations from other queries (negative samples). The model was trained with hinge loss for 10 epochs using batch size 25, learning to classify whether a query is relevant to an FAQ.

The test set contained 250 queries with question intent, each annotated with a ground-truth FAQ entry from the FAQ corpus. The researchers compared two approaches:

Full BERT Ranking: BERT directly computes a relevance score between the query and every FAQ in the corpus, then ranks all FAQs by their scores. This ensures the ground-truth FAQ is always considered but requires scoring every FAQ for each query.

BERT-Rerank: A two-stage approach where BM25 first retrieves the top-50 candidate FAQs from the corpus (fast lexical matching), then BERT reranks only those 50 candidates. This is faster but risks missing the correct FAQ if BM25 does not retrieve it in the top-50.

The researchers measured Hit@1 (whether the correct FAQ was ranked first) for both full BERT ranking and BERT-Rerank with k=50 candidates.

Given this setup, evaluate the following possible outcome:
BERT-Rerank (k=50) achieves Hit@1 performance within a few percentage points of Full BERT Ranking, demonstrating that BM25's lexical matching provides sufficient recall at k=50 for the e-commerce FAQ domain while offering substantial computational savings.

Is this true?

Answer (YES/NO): NO